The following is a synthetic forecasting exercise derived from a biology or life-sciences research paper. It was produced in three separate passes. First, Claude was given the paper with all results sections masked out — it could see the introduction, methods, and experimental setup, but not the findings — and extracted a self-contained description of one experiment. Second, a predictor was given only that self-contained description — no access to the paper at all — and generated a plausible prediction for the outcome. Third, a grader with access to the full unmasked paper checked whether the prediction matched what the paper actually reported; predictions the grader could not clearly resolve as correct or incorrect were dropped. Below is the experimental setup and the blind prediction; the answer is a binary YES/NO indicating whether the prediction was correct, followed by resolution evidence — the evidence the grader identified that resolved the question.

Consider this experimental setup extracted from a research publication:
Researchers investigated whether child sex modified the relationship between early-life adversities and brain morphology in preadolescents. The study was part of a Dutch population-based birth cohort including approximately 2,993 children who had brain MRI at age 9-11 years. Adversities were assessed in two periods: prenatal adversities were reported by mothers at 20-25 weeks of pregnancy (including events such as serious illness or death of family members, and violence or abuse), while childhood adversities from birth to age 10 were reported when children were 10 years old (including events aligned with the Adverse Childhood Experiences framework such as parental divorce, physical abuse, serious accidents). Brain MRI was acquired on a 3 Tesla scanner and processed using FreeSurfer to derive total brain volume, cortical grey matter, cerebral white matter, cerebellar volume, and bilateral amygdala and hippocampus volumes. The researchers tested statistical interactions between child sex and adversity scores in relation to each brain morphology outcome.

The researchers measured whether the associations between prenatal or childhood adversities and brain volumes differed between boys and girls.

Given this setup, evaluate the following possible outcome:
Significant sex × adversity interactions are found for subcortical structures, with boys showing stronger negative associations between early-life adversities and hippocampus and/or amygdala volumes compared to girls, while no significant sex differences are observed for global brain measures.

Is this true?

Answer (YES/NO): NO